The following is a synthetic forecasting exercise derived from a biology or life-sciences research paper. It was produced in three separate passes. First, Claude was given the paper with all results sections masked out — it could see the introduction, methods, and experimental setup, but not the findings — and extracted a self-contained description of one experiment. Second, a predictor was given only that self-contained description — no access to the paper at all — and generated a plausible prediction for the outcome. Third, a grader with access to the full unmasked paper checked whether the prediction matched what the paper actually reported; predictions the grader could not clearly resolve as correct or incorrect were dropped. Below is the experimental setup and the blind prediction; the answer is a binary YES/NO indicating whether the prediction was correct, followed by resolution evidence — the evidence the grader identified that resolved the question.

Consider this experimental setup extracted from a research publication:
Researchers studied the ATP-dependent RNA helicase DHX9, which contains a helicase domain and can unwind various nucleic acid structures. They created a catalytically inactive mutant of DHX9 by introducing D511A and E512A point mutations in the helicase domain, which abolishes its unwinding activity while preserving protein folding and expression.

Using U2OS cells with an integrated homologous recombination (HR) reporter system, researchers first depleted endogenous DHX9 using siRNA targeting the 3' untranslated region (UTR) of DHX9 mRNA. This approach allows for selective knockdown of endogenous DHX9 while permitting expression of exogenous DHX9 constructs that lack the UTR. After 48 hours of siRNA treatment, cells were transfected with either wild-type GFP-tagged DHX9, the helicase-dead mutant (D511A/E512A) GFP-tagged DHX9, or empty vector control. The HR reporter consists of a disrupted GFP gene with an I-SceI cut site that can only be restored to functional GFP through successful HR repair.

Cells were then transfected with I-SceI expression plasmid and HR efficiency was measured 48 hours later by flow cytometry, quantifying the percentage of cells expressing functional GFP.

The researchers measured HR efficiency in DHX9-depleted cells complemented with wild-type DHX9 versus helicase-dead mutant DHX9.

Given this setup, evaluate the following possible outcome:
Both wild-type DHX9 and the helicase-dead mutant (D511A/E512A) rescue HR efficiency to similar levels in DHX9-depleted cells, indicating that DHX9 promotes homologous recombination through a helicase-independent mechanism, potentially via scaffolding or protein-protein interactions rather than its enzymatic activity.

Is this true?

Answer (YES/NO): NO